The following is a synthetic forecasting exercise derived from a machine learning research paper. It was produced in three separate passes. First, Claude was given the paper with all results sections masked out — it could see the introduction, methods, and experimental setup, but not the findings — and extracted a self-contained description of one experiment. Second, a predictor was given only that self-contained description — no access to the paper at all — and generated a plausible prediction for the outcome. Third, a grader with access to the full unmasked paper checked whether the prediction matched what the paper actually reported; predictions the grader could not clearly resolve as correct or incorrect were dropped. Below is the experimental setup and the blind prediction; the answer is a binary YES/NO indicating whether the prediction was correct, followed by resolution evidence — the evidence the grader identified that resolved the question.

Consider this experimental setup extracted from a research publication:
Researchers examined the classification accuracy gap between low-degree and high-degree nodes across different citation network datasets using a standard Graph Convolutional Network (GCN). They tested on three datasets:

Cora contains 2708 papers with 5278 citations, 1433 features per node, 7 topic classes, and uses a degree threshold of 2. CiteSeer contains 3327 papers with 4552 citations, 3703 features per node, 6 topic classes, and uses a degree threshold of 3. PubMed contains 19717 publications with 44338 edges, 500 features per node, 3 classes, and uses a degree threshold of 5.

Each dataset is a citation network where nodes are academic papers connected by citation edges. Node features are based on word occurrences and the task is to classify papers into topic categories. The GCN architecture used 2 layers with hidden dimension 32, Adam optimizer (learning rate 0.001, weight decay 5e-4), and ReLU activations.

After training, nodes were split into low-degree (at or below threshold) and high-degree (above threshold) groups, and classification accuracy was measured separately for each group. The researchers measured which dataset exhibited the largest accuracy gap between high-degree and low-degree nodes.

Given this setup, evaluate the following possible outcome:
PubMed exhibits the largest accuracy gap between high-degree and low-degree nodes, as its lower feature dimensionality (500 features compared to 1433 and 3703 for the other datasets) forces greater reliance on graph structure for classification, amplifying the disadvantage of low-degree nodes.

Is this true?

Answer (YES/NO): NO